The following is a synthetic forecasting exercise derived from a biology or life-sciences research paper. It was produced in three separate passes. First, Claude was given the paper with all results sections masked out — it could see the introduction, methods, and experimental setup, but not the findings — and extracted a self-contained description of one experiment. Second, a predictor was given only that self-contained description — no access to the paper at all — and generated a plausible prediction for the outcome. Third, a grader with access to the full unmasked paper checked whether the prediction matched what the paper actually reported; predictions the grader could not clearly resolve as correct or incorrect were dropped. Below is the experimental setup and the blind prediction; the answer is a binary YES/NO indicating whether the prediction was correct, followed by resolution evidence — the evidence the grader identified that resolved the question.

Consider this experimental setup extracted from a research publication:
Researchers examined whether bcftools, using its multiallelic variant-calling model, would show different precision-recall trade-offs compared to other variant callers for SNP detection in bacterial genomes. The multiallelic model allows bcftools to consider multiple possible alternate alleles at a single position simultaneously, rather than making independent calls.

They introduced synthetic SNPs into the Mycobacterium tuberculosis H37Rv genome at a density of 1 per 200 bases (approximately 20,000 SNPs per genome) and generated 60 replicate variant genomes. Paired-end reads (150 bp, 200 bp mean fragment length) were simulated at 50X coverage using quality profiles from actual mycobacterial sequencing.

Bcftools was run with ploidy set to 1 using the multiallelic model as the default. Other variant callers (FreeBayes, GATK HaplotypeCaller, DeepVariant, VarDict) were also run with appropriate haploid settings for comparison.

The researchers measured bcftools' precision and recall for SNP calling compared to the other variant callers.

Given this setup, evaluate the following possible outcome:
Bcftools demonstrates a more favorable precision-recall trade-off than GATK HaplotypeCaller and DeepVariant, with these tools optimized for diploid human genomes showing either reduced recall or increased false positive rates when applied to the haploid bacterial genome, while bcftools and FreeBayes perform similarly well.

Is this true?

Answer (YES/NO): NO